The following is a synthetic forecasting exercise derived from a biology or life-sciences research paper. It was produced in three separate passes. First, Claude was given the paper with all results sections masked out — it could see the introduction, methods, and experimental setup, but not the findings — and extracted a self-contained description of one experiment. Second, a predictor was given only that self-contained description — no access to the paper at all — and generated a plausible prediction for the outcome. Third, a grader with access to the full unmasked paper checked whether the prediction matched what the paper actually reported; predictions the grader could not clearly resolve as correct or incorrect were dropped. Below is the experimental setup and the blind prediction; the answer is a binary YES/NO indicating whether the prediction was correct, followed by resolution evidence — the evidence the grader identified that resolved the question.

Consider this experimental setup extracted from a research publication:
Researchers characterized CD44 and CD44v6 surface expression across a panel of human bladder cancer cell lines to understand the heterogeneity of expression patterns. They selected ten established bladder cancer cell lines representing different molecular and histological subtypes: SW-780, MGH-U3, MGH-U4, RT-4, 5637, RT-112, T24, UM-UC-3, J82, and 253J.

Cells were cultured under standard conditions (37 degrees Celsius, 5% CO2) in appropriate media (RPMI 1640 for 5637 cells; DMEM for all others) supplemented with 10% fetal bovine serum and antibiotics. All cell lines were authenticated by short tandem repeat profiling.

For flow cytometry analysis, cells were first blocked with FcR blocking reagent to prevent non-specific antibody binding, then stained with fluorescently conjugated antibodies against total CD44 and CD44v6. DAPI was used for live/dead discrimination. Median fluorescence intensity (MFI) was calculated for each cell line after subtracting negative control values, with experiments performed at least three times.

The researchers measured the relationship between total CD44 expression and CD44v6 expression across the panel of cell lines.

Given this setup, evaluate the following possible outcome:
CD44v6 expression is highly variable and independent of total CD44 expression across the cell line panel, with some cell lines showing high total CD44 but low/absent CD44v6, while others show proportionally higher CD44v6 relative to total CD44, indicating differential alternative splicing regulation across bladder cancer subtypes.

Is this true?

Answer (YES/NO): NO